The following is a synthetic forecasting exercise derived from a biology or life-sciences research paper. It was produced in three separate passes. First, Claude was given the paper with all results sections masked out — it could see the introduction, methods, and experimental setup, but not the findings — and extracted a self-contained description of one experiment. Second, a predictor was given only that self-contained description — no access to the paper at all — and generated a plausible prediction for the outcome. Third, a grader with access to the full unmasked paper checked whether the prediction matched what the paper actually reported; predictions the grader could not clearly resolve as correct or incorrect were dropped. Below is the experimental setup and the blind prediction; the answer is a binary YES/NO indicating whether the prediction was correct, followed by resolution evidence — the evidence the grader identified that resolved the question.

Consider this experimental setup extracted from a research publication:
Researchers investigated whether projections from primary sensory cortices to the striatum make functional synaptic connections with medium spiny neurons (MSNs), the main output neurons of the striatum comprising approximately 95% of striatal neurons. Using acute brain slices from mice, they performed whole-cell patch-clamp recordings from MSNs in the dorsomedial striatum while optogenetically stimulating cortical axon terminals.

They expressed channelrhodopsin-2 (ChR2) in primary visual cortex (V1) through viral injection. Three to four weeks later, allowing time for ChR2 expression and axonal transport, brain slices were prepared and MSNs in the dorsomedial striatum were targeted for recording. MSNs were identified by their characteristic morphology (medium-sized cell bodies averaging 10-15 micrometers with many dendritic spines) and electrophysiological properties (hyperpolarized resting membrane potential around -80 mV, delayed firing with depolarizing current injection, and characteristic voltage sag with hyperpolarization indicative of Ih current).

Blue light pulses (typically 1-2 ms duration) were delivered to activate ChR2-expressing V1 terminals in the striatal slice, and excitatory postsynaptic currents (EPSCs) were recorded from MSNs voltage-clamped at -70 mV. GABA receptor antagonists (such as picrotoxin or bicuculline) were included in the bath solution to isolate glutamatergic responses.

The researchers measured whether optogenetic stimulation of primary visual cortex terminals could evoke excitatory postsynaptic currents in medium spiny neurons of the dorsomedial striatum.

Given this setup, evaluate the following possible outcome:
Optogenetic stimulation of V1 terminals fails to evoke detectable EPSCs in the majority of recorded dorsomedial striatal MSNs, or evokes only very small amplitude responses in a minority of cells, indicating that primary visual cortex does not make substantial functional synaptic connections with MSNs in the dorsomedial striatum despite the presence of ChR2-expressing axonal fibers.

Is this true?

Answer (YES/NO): NO